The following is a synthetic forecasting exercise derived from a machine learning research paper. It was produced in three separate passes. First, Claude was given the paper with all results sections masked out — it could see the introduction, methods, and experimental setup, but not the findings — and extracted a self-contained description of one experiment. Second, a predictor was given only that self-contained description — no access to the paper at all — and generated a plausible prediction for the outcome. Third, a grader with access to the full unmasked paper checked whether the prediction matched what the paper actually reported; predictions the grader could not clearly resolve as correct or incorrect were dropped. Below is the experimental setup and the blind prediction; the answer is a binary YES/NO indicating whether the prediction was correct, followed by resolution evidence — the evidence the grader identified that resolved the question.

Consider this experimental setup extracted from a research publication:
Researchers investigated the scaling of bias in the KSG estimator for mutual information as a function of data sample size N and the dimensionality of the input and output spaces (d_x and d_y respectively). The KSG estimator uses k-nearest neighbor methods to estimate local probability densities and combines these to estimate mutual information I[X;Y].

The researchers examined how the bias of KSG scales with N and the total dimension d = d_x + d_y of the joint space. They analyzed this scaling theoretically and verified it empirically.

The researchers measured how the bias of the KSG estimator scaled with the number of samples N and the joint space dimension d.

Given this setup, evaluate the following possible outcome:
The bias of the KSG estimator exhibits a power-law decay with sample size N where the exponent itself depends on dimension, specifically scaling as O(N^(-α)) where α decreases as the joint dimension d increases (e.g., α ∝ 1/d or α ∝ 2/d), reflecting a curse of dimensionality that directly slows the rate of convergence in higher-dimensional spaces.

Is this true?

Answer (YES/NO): YES